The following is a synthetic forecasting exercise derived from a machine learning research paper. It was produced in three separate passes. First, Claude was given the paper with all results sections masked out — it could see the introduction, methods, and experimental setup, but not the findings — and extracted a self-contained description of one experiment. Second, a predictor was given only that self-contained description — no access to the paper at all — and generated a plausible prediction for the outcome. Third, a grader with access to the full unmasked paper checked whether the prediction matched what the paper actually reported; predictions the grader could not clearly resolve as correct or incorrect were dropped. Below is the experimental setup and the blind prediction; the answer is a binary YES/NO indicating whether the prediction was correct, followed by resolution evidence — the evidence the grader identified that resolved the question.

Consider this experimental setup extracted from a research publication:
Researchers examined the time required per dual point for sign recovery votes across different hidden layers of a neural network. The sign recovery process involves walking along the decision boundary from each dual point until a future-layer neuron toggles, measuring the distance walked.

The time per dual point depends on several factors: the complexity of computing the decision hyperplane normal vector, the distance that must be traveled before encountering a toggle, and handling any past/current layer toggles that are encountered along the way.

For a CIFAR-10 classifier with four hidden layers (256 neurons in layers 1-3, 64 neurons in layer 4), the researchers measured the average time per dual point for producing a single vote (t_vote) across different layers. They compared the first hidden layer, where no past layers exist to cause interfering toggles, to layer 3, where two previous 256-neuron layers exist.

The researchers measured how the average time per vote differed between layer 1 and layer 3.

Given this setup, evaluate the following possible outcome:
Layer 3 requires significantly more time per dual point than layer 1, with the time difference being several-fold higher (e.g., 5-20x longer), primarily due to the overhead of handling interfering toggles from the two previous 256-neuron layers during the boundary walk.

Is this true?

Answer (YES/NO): NO